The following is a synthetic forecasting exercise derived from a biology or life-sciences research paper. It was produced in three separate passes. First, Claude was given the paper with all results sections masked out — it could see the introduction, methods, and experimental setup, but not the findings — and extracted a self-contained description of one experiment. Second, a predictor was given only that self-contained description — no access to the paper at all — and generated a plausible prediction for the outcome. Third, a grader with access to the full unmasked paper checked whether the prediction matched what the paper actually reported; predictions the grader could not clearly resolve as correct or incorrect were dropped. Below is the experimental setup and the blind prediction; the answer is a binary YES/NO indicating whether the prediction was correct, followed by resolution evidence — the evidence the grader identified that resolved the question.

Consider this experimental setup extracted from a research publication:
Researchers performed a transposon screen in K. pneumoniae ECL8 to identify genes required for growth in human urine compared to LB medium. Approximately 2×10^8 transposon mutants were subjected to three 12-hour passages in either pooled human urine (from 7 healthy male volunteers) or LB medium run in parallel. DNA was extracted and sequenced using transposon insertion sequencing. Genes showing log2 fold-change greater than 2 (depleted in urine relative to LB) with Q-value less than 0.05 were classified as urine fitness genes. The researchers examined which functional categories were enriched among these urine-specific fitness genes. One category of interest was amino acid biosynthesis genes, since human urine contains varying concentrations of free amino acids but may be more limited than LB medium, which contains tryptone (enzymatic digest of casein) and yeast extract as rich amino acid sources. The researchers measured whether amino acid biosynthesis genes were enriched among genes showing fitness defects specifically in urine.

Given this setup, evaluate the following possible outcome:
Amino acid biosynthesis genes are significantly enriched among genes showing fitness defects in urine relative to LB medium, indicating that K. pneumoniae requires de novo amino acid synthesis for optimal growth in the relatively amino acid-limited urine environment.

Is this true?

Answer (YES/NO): NO